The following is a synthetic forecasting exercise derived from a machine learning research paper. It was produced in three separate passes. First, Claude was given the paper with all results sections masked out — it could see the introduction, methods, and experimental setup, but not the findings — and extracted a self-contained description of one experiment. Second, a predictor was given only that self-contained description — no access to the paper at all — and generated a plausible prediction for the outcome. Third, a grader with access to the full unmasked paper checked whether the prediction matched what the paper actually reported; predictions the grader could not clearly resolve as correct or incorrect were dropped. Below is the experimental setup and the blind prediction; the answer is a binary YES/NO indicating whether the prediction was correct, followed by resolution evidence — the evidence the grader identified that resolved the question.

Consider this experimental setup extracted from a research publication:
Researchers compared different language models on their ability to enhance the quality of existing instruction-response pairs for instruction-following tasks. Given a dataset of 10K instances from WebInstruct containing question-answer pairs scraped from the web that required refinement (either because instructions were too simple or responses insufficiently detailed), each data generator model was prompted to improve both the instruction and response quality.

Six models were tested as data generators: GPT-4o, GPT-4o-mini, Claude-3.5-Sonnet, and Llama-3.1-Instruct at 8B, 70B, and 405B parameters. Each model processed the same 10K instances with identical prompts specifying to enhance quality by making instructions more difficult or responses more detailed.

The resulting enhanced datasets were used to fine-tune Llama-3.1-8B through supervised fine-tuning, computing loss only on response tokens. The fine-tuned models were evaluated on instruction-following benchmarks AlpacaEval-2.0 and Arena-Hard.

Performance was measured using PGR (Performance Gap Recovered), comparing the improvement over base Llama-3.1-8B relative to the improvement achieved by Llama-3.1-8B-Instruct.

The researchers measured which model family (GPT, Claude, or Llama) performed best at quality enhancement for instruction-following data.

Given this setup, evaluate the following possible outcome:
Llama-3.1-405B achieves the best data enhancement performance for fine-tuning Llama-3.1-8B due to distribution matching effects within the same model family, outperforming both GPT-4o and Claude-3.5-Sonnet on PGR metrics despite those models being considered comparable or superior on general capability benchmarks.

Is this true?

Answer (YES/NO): NO